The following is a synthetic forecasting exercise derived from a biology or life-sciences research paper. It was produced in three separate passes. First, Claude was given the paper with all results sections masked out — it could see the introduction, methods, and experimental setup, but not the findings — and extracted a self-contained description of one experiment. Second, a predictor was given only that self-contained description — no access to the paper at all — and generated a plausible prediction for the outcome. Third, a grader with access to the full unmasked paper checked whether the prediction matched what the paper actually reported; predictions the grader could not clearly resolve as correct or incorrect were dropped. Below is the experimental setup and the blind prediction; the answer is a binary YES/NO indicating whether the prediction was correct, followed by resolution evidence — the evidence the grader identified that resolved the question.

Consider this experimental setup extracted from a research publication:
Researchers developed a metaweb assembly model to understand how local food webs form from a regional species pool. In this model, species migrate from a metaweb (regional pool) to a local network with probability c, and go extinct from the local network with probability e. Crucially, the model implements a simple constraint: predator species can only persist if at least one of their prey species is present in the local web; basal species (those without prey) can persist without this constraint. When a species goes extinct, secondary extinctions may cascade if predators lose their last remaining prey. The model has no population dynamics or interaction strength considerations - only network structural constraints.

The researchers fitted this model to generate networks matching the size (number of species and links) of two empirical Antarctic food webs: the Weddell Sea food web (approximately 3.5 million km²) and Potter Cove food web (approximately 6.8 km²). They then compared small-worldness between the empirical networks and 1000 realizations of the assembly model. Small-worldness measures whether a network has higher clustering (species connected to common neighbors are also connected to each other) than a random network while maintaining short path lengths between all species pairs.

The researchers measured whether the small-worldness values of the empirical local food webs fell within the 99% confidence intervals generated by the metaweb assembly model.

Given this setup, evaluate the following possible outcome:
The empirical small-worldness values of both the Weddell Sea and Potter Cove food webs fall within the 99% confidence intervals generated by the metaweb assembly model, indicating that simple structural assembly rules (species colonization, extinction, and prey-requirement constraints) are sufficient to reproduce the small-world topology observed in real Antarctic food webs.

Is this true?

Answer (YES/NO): YES